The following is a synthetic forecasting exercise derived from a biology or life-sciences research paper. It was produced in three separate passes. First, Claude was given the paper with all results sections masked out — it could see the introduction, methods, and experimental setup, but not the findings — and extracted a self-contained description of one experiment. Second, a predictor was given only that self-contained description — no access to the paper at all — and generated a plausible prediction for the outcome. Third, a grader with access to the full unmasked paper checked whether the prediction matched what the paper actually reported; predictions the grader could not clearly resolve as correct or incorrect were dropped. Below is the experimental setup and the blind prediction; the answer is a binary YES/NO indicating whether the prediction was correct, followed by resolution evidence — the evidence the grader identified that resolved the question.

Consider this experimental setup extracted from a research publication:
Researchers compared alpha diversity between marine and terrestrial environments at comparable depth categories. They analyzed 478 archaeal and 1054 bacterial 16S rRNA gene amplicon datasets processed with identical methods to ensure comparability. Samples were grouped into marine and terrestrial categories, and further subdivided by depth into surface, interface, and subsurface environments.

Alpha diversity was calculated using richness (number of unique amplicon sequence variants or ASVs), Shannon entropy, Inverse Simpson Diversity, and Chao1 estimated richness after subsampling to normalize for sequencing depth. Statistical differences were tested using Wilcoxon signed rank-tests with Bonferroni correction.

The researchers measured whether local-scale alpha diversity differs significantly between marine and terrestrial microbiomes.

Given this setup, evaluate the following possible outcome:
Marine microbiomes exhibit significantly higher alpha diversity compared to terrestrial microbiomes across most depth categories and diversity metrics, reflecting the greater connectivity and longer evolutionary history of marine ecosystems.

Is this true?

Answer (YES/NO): NO